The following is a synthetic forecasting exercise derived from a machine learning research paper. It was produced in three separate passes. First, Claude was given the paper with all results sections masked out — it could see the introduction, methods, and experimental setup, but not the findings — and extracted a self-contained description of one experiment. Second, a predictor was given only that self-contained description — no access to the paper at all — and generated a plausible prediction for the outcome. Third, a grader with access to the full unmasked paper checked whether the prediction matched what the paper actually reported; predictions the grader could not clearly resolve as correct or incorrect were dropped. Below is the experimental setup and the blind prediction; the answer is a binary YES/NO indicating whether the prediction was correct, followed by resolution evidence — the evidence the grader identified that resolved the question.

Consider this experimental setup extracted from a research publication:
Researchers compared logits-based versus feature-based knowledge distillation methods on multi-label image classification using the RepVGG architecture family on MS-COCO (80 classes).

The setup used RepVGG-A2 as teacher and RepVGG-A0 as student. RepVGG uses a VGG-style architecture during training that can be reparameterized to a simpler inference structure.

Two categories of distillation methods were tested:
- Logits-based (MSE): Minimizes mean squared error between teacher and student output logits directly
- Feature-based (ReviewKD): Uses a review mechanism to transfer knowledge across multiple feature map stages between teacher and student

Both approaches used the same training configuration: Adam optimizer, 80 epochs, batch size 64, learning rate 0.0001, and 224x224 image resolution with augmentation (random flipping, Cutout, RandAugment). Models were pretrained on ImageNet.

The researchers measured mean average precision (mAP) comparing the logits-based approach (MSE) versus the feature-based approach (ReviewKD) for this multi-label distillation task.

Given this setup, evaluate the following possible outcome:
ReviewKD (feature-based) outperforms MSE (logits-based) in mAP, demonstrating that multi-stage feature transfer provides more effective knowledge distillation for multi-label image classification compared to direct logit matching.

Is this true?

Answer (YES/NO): NO